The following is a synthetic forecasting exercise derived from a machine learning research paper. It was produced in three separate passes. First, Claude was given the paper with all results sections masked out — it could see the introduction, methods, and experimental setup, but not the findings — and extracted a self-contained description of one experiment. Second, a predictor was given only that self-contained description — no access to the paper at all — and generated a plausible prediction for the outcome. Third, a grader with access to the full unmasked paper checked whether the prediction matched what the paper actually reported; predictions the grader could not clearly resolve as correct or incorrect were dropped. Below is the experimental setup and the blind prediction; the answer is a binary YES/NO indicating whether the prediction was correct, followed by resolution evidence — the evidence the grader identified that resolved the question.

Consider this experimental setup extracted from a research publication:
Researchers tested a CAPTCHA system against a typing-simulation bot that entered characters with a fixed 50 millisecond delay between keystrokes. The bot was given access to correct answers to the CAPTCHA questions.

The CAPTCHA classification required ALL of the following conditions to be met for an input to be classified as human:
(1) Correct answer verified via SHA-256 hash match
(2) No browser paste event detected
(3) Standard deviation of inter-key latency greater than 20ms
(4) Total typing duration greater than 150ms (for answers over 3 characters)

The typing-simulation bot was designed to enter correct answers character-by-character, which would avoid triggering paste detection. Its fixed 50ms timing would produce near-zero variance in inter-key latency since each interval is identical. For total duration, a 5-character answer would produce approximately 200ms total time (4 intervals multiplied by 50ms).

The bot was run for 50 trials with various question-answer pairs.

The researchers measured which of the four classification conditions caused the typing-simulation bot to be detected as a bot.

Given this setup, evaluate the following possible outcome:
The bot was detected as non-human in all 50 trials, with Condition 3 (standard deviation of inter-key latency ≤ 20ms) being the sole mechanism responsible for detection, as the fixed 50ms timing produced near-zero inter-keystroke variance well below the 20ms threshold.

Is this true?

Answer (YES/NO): YES